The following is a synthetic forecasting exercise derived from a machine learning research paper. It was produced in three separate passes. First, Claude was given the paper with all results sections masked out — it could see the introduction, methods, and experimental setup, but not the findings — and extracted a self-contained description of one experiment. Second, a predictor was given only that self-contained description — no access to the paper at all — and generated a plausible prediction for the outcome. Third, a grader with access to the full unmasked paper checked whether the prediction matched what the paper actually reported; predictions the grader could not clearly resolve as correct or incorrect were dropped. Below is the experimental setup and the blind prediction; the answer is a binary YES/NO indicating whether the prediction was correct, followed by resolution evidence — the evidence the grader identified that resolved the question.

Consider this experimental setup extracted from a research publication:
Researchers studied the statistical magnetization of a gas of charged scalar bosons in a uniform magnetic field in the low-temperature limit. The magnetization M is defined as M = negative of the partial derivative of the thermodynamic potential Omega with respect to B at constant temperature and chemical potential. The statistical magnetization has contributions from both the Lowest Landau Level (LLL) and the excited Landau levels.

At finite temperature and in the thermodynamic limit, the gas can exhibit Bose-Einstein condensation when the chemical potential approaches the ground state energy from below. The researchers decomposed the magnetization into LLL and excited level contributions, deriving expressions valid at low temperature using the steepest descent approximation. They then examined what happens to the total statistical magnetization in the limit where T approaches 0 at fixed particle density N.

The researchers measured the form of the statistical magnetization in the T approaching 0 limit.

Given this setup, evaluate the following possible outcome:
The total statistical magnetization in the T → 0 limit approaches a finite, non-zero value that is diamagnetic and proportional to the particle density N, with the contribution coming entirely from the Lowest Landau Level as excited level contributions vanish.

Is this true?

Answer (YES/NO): YES